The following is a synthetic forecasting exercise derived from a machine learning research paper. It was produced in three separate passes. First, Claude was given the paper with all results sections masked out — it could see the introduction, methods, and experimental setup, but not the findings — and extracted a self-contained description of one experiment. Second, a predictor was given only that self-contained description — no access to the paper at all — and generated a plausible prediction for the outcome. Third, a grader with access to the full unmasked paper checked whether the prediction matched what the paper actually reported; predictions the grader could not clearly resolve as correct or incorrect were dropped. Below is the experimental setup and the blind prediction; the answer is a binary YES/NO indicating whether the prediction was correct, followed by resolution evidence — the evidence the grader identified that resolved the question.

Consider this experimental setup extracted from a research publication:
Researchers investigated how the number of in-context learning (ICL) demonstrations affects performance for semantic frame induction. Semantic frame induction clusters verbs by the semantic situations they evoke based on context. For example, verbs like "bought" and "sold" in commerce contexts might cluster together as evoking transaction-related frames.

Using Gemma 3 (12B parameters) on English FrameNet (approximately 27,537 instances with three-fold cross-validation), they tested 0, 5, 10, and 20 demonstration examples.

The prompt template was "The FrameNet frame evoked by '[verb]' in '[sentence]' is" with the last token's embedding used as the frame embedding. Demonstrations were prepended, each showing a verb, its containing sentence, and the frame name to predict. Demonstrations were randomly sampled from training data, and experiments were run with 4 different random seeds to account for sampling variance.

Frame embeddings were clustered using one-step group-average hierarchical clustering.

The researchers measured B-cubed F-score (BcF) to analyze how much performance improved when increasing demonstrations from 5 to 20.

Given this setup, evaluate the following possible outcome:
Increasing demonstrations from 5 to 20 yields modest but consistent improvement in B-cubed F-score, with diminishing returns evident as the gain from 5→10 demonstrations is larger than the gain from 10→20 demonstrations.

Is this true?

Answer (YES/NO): NO